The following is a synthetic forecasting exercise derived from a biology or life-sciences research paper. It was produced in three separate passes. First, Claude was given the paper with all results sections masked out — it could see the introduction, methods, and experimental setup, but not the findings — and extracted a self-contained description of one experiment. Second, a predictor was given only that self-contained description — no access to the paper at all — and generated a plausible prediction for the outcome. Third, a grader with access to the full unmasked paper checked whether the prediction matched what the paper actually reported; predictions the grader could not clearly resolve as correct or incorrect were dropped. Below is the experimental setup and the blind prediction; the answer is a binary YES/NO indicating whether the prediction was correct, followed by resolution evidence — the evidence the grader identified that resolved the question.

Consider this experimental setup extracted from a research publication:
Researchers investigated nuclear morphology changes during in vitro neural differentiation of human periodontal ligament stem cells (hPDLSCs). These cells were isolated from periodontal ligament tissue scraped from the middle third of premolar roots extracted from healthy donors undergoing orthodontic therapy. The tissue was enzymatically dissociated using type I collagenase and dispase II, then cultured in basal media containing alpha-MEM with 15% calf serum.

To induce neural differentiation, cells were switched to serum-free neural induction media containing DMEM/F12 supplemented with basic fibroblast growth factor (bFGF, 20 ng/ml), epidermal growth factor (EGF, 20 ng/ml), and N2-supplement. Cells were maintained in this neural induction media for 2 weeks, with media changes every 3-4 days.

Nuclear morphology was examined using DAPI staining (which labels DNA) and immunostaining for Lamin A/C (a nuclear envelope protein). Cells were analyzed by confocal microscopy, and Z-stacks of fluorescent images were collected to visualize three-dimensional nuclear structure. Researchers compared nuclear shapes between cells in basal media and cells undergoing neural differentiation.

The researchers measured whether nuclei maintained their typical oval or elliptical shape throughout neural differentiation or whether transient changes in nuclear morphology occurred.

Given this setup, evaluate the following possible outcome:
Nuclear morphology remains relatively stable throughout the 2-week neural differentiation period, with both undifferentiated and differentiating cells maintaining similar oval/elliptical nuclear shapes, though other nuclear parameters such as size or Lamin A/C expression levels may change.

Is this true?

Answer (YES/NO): NO